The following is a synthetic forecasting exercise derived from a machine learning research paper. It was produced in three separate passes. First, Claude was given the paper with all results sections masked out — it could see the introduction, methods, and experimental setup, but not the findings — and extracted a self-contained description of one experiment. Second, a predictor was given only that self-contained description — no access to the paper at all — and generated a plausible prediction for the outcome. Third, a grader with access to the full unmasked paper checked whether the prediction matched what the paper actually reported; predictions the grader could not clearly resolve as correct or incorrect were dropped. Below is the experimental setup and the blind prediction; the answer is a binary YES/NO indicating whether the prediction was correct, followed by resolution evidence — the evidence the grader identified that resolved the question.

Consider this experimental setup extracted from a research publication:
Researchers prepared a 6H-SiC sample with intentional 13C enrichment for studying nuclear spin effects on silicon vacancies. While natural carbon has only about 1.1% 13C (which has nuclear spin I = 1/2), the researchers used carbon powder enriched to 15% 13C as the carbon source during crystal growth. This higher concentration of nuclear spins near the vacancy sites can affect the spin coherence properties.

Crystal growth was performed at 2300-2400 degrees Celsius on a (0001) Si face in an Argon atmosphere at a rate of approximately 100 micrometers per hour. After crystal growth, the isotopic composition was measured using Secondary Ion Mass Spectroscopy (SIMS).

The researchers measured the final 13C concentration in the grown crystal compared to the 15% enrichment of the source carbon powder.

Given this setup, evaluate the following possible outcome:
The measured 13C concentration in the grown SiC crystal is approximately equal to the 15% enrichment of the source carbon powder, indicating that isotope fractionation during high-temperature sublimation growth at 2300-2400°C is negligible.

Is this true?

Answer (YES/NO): NO